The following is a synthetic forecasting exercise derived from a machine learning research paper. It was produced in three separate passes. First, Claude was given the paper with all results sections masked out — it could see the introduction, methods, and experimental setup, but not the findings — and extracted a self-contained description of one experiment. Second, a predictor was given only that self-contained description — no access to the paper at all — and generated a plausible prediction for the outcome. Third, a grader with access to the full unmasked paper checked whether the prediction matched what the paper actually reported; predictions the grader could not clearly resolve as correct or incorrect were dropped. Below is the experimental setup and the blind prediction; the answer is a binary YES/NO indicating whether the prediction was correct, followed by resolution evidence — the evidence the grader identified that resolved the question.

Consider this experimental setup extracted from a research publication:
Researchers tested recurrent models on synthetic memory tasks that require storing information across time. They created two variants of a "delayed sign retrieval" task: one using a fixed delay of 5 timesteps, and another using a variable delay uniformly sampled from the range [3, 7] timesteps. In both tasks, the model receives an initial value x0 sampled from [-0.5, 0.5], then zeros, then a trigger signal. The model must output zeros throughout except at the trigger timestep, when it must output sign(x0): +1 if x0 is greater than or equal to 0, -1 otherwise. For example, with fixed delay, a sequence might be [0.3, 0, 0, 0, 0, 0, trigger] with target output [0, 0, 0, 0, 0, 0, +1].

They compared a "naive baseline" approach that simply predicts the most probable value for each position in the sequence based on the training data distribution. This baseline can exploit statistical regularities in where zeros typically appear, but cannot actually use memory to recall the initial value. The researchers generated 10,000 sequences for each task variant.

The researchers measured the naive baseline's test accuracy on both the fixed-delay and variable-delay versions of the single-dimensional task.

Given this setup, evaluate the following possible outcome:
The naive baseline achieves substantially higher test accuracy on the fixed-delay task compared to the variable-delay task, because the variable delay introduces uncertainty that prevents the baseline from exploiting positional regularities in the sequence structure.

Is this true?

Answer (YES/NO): NO